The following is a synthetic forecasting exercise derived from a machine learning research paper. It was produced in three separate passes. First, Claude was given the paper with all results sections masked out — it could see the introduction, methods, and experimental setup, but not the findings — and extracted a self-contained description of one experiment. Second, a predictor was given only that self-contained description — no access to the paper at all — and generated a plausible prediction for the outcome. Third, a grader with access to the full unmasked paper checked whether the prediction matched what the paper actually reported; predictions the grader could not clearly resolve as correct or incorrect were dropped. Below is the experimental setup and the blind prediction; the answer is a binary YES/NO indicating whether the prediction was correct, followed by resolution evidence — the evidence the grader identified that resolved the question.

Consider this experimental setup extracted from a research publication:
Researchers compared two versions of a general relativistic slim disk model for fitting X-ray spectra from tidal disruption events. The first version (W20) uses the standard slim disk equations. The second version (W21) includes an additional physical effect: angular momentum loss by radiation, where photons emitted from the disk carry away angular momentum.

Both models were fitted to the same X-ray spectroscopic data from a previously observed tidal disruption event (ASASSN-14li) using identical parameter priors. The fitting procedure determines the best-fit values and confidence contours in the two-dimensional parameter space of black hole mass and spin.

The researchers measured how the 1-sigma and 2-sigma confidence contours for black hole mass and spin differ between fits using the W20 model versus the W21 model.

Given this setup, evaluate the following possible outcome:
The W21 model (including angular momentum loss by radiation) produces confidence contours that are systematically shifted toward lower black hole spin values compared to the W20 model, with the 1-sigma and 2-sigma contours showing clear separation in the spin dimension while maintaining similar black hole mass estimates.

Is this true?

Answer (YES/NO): NO